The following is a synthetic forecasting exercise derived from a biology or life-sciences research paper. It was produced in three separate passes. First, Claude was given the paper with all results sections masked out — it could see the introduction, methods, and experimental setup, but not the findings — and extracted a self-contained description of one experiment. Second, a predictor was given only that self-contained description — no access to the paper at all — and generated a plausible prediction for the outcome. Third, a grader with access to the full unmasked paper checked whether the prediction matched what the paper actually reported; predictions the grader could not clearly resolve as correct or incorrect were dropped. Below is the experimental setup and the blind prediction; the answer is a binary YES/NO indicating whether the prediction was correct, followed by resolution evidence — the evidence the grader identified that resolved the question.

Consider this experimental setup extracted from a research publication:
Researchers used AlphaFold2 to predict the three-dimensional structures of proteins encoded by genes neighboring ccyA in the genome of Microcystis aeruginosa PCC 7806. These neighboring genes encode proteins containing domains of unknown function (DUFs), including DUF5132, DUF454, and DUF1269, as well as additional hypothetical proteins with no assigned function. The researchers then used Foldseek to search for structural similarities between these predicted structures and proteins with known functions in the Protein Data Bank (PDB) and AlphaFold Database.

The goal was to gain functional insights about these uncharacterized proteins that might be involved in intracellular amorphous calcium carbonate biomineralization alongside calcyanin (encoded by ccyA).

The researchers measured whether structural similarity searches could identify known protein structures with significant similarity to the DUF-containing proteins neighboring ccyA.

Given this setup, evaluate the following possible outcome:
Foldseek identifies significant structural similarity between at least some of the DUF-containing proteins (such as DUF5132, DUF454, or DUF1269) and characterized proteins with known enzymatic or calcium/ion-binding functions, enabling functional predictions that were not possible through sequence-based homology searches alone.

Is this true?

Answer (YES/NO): NO